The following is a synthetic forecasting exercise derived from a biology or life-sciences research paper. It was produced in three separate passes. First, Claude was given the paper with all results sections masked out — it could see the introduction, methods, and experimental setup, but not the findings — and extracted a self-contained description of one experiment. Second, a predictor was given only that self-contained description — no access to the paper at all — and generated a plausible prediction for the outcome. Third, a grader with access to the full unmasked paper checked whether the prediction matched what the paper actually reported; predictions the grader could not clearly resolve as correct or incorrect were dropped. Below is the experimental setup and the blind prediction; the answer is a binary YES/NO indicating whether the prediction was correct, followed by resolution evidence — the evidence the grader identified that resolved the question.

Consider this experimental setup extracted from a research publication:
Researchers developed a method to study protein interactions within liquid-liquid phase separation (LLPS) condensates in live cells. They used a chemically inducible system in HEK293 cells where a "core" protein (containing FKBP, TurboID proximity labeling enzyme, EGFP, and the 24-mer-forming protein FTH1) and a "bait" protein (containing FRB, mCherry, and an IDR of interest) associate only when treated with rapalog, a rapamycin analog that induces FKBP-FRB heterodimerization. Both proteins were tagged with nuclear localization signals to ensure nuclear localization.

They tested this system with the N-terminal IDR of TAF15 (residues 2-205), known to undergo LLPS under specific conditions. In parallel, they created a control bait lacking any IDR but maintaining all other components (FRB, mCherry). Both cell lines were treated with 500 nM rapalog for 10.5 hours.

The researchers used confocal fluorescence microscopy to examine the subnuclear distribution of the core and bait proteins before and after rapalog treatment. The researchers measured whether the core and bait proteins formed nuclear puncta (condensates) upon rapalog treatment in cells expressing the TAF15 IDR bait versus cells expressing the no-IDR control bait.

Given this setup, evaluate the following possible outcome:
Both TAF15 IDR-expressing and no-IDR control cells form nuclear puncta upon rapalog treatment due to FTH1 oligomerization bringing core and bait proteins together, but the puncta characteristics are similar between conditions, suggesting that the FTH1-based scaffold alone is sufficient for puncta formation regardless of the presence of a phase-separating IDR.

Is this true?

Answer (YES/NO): NO